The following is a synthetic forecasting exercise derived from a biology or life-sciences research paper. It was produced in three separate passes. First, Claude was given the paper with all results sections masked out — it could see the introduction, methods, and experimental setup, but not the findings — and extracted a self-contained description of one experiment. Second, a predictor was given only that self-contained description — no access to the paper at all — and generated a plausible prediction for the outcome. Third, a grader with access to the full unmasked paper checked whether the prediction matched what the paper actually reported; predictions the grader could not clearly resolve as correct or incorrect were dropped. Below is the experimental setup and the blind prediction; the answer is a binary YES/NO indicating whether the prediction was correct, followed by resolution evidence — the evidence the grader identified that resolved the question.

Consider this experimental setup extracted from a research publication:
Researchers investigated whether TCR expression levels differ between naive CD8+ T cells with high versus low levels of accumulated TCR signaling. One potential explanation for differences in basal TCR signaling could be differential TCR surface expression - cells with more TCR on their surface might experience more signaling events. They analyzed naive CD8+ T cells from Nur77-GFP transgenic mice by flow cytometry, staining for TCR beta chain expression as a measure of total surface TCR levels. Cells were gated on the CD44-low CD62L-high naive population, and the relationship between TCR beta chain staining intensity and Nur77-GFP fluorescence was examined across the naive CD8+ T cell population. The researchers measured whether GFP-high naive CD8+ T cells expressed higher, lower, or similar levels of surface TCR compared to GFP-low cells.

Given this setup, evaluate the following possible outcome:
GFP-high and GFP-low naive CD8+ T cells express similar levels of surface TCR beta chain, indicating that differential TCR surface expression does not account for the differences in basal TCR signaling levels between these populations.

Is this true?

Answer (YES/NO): YES